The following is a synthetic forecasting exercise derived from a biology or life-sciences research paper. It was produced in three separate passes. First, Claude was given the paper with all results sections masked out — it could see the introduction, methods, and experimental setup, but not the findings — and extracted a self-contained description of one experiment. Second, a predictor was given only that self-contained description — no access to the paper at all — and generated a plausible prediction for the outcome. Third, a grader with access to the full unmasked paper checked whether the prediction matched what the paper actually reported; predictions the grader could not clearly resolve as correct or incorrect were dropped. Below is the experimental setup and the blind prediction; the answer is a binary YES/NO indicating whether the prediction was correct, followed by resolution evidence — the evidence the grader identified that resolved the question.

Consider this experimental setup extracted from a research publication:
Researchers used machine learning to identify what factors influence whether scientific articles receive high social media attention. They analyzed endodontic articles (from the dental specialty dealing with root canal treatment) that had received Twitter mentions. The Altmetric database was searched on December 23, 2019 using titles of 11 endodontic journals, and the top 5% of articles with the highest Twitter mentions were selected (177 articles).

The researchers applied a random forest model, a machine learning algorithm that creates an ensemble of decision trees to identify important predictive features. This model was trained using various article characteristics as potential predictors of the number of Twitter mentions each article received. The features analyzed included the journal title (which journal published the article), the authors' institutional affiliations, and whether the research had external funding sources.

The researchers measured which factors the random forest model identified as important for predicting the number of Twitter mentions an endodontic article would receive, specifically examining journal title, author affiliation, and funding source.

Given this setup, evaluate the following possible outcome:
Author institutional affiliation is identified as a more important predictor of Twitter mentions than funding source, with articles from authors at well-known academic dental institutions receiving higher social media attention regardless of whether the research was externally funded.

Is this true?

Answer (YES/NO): NO